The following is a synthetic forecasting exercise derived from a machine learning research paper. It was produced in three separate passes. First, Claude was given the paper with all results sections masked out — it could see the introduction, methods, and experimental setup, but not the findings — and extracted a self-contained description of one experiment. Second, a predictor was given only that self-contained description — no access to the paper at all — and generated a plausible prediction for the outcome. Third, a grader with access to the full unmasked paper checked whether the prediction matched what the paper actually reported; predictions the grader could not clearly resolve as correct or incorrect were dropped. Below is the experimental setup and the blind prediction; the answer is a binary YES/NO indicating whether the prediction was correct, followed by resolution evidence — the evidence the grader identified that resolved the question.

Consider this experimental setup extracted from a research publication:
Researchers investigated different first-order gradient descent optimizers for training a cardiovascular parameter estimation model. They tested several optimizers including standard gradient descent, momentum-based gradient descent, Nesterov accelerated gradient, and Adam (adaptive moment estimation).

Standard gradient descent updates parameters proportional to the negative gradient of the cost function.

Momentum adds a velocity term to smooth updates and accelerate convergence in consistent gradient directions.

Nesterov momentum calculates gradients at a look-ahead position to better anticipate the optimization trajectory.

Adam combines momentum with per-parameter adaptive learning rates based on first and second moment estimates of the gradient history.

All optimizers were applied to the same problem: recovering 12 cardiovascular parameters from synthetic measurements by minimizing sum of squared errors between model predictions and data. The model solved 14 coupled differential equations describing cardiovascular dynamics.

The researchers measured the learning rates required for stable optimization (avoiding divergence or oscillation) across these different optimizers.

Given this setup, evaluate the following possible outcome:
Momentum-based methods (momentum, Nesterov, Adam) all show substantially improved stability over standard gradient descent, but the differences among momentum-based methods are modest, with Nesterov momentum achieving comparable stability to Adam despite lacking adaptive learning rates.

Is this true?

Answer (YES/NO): NO